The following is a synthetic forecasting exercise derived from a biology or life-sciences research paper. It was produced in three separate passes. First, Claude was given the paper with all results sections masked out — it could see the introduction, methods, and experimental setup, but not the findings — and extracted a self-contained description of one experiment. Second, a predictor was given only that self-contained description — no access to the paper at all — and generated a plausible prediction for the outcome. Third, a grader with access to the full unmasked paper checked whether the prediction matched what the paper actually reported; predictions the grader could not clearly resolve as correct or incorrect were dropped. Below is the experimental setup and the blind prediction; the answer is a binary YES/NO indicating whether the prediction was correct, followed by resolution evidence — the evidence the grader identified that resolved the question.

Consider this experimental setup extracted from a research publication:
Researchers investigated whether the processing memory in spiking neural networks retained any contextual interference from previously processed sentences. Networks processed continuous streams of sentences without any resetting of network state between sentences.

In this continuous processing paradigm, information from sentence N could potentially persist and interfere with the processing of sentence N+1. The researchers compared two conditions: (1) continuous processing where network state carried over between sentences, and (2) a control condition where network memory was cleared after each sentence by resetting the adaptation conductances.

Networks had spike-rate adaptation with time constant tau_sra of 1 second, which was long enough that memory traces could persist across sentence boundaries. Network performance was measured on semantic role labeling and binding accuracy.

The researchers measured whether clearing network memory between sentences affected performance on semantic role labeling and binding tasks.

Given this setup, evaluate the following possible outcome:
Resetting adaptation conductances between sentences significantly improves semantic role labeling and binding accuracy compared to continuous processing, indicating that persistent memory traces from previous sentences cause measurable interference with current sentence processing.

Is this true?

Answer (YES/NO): YES